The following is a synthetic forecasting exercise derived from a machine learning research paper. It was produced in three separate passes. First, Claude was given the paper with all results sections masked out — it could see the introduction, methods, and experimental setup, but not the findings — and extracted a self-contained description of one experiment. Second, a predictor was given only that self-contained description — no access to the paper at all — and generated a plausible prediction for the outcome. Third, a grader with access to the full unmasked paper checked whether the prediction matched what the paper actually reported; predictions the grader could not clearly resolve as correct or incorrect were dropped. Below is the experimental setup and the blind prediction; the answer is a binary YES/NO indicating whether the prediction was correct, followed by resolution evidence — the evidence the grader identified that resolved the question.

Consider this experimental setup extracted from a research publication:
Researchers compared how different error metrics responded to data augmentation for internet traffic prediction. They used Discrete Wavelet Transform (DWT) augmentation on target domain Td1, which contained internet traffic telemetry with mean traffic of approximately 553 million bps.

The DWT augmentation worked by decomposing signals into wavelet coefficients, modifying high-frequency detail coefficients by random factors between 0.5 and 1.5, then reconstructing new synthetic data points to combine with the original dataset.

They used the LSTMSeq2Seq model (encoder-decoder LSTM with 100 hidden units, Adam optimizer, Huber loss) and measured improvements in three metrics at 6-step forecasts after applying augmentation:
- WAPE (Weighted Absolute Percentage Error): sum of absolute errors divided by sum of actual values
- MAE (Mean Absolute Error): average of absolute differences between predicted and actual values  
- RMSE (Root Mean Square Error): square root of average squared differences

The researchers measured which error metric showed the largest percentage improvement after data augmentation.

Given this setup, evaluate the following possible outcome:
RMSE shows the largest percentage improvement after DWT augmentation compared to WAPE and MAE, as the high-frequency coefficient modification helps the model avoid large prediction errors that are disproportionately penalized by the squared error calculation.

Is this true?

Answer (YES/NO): NO